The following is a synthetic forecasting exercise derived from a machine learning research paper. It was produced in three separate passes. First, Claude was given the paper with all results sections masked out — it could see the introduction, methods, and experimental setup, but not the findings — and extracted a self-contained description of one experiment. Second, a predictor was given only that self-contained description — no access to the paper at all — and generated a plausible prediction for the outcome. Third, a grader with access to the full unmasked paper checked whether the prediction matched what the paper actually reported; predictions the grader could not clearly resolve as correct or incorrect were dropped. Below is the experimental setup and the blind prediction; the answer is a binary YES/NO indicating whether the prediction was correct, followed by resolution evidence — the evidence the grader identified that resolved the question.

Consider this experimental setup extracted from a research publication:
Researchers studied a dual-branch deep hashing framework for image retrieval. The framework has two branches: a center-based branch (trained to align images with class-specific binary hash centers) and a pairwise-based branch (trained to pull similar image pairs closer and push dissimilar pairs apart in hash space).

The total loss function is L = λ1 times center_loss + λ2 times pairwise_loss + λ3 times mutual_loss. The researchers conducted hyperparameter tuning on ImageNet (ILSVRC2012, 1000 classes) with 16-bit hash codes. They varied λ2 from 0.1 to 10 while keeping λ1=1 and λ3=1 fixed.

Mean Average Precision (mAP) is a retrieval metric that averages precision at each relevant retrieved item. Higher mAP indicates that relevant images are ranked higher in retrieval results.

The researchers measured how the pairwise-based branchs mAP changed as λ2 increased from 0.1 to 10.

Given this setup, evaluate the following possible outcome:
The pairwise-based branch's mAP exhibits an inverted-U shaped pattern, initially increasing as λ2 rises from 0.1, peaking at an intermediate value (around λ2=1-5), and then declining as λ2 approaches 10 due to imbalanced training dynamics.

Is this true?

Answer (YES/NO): YES